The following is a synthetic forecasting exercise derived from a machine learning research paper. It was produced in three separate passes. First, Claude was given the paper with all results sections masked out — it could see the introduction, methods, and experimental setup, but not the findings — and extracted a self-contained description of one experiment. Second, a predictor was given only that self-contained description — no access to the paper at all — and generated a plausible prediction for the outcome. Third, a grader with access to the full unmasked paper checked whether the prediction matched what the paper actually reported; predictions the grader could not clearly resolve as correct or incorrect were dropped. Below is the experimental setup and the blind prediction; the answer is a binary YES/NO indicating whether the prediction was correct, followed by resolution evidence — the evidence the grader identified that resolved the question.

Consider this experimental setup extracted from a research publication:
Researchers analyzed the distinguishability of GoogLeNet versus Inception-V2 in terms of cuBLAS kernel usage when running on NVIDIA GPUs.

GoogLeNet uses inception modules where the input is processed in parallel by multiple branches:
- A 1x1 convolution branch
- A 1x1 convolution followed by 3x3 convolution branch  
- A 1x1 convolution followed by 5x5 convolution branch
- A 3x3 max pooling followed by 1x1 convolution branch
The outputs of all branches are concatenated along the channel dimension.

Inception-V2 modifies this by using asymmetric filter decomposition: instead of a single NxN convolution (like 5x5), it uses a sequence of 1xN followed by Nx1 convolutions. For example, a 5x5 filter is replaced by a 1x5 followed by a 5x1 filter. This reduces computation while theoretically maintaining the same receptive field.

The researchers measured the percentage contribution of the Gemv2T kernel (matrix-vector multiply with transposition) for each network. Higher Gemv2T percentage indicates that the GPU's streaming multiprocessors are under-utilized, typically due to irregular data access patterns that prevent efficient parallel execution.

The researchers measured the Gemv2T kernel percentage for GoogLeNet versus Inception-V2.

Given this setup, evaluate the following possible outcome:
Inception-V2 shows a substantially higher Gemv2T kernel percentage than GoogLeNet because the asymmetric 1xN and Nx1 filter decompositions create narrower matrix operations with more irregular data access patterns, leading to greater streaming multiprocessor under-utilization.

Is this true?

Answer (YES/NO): YES